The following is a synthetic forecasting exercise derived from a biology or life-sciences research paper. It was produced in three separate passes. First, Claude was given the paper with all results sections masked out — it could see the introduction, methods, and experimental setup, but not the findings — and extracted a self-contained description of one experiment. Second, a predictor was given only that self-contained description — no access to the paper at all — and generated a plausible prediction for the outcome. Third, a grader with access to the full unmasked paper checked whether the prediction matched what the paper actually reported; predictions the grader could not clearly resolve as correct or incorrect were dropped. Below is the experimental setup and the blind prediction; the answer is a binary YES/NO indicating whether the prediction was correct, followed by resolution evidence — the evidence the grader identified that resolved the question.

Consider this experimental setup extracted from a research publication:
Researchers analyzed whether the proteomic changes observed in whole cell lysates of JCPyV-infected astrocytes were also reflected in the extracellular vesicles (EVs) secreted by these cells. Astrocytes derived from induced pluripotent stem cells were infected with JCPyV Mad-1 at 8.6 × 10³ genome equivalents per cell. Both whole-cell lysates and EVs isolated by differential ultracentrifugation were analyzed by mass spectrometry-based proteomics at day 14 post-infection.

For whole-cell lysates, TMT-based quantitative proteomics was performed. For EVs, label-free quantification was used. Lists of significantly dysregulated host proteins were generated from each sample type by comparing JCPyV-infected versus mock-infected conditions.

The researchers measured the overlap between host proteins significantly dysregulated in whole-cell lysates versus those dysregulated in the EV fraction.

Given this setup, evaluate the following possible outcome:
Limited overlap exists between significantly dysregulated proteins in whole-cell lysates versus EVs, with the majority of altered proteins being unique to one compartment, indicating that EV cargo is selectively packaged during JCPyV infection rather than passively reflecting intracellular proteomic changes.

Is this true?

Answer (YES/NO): YES